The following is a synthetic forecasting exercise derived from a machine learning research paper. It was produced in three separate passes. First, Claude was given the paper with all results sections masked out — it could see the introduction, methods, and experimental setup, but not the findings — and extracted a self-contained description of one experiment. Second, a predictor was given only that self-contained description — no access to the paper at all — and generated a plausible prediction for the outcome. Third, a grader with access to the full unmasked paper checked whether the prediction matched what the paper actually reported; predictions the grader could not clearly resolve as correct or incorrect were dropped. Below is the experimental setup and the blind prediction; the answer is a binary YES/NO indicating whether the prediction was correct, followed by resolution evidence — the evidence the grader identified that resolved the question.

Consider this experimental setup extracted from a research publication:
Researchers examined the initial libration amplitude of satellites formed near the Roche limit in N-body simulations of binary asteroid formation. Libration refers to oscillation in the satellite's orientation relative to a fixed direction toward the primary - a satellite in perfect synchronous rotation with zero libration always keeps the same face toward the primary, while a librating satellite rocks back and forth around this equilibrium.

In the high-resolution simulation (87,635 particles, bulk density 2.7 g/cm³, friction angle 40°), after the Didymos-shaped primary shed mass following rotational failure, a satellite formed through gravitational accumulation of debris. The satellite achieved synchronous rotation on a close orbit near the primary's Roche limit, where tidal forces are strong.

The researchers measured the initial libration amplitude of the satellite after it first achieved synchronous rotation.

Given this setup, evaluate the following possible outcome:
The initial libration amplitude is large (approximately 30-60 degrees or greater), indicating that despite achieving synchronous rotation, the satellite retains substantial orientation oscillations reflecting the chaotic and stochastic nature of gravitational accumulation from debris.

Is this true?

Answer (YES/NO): YES